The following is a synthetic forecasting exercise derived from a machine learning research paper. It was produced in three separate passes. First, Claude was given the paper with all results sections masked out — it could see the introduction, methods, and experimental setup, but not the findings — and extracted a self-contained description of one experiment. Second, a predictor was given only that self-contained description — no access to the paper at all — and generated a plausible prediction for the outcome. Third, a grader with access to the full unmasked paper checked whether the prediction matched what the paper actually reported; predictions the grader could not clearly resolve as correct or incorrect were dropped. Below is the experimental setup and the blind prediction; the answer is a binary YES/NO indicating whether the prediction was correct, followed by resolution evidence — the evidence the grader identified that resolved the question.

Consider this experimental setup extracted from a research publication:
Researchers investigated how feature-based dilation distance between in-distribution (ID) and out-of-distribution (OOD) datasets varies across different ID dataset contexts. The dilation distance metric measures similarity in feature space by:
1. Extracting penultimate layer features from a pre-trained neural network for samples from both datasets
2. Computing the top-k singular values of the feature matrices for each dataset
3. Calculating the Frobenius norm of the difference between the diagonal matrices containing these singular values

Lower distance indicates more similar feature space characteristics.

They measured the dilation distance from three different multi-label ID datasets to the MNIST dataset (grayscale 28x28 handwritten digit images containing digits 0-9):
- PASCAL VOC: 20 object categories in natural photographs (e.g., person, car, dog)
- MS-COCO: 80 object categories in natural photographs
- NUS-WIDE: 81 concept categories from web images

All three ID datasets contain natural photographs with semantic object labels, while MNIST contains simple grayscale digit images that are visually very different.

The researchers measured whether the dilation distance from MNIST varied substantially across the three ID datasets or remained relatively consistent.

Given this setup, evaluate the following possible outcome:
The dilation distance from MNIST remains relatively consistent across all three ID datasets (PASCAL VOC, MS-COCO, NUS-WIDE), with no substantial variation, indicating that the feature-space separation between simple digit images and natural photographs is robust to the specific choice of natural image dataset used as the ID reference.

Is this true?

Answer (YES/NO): YES